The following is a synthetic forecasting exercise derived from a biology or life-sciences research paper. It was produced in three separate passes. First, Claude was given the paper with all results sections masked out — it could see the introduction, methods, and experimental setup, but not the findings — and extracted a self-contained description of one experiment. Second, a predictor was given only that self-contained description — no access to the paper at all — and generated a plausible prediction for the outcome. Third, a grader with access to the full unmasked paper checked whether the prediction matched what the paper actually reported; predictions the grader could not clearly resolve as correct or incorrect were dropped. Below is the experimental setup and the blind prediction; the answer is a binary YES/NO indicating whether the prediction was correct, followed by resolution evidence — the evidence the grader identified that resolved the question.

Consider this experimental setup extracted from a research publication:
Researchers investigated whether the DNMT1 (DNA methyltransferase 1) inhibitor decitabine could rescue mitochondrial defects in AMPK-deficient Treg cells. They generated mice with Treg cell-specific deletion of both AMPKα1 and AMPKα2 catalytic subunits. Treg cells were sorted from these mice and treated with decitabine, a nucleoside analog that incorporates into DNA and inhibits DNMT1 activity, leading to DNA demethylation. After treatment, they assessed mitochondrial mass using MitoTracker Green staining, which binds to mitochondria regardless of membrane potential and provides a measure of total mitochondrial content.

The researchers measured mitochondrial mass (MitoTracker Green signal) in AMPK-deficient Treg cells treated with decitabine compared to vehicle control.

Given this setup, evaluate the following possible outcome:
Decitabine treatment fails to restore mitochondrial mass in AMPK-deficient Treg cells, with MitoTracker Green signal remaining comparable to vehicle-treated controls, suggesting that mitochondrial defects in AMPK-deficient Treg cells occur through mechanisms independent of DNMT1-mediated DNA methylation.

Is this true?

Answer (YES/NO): NO